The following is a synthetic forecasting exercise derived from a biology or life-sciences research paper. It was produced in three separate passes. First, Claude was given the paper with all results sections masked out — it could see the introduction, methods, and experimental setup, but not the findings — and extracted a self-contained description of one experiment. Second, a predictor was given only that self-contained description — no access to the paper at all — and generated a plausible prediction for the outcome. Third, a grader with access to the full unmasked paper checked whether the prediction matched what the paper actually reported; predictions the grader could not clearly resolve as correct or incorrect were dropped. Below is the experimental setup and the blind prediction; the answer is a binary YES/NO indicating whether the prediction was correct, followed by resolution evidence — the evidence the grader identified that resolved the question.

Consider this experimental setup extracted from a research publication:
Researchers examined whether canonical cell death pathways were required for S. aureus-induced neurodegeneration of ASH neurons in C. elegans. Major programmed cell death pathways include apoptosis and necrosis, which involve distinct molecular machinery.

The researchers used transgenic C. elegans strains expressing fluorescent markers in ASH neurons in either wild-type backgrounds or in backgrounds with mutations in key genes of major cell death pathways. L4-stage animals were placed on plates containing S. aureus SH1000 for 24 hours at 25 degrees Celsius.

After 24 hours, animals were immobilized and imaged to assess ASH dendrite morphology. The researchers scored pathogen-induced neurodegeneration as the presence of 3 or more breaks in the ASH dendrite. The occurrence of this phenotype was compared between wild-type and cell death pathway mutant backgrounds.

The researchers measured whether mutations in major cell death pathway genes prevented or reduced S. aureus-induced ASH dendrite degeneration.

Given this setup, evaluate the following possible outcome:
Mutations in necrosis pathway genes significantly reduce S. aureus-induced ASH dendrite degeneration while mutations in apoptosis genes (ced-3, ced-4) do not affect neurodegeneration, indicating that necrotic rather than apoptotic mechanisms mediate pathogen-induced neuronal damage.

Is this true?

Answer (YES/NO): NO